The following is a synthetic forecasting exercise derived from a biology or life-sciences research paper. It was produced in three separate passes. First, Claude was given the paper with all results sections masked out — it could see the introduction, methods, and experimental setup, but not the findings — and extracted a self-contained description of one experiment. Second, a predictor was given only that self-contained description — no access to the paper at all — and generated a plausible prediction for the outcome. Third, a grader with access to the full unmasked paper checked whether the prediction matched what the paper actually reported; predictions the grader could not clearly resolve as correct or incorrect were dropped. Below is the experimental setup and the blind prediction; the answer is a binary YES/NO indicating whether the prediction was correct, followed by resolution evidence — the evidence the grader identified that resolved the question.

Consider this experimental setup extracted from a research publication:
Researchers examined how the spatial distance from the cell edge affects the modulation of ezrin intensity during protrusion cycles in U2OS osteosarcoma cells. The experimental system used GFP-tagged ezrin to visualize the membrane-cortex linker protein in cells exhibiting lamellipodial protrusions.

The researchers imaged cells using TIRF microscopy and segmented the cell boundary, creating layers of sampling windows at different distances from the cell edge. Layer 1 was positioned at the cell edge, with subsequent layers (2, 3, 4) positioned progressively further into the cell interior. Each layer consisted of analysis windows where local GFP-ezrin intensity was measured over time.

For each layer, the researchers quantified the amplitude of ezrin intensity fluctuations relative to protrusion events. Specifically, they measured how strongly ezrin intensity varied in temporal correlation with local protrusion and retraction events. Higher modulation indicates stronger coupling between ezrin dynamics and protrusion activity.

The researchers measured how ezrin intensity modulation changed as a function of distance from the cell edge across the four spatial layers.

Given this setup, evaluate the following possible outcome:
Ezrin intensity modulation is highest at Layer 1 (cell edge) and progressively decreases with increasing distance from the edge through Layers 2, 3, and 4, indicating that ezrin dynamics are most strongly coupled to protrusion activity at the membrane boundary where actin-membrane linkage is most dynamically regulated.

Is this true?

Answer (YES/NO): YES